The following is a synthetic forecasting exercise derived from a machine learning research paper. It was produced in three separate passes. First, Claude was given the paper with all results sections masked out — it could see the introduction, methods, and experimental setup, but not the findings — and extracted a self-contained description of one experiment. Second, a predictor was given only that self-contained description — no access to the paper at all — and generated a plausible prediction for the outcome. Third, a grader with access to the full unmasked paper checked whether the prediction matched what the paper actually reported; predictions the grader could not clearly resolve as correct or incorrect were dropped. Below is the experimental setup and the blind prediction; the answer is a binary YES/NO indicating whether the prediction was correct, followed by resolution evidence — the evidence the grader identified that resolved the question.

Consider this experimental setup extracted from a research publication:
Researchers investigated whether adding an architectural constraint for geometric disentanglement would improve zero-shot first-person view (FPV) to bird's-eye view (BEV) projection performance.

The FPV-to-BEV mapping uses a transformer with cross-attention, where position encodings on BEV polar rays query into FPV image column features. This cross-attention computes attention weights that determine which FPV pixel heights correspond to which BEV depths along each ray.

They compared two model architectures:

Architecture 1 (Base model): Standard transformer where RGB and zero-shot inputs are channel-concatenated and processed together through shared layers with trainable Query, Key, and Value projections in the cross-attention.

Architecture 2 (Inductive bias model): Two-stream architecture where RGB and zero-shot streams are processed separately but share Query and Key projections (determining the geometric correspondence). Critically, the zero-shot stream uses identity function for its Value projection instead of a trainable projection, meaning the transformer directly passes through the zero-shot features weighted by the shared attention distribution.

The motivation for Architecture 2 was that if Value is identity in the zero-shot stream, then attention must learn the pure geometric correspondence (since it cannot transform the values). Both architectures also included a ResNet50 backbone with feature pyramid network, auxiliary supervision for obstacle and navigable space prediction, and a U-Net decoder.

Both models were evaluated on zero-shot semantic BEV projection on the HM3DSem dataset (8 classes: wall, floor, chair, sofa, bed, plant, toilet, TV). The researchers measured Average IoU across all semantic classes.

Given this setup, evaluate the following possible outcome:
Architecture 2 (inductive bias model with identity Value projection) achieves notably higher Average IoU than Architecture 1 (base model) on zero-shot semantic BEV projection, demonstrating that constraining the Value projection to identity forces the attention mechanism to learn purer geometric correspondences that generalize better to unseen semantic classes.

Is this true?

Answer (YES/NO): NO